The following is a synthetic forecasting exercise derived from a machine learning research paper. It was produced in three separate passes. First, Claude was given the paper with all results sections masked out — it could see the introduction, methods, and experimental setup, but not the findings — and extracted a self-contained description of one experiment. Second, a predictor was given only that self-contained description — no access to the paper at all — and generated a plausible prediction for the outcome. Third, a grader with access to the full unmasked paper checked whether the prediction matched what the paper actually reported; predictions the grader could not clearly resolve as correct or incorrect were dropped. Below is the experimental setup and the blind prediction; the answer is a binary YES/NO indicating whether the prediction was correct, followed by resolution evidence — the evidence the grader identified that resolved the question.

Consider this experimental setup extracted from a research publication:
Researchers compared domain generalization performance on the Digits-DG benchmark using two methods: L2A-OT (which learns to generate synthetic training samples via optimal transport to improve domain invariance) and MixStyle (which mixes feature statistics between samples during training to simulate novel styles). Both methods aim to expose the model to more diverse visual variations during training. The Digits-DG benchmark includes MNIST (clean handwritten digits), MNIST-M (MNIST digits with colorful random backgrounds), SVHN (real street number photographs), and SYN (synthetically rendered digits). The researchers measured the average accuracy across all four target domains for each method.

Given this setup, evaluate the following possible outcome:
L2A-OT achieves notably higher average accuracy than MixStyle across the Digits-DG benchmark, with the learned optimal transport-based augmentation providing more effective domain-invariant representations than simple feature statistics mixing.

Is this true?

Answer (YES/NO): YES